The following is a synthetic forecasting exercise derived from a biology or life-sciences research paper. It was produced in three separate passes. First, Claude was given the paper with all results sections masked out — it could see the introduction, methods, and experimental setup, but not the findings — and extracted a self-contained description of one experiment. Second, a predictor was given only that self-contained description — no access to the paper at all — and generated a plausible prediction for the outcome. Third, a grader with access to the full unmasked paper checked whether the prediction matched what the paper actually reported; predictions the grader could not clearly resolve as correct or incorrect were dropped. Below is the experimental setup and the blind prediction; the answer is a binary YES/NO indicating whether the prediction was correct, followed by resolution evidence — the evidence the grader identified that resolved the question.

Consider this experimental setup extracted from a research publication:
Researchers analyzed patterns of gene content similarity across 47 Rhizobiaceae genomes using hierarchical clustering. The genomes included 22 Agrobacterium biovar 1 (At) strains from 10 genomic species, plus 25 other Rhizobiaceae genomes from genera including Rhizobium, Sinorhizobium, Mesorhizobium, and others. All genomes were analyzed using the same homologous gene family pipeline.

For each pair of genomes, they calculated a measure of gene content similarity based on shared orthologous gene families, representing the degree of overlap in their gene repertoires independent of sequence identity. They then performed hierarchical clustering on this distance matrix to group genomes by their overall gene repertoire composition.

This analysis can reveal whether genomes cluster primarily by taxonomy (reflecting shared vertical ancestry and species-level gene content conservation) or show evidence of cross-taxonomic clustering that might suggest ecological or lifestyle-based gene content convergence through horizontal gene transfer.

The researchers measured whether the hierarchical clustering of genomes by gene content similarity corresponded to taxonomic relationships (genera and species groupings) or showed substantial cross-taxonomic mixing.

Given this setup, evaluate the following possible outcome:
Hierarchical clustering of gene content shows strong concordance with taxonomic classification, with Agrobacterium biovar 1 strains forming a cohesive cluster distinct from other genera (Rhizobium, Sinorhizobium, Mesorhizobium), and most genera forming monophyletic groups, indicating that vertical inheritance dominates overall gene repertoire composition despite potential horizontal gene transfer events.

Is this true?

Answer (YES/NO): NO